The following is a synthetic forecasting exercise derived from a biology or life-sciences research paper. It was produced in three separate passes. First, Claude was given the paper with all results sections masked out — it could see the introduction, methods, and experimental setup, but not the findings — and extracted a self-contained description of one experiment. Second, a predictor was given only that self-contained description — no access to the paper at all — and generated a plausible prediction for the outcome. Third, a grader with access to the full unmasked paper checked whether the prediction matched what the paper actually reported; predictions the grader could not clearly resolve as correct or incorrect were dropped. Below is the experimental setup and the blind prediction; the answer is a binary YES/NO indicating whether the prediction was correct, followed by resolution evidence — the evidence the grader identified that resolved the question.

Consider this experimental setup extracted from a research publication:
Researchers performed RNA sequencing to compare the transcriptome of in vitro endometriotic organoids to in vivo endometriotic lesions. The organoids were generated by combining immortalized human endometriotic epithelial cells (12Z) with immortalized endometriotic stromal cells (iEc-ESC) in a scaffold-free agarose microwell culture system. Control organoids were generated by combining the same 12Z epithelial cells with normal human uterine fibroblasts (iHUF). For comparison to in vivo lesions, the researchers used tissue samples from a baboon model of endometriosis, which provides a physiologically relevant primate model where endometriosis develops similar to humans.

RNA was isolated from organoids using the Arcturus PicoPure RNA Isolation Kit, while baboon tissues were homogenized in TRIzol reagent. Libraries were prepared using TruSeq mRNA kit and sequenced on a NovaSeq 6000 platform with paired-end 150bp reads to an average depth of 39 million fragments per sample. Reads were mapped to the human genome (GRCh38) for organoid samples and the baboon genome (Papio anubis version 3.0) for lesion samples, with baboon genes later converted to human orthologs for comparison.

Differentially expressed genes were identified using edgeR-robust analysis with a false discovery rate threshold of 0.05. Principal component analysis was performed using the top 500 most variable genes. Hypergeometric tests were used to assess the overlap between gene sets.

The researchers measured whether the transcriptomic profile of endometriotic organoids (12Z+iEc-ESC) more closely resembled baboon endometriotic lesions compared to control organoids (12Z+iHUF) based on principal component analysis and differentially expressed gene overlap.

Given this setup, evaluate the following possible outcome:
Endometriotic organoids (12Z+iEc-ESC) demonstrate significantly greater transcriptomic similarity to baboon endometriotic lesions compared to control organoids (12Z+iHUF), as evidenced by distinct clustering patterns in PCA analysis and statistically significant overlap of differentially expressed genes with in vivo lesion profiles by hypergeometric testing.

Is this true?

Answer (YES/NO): YES